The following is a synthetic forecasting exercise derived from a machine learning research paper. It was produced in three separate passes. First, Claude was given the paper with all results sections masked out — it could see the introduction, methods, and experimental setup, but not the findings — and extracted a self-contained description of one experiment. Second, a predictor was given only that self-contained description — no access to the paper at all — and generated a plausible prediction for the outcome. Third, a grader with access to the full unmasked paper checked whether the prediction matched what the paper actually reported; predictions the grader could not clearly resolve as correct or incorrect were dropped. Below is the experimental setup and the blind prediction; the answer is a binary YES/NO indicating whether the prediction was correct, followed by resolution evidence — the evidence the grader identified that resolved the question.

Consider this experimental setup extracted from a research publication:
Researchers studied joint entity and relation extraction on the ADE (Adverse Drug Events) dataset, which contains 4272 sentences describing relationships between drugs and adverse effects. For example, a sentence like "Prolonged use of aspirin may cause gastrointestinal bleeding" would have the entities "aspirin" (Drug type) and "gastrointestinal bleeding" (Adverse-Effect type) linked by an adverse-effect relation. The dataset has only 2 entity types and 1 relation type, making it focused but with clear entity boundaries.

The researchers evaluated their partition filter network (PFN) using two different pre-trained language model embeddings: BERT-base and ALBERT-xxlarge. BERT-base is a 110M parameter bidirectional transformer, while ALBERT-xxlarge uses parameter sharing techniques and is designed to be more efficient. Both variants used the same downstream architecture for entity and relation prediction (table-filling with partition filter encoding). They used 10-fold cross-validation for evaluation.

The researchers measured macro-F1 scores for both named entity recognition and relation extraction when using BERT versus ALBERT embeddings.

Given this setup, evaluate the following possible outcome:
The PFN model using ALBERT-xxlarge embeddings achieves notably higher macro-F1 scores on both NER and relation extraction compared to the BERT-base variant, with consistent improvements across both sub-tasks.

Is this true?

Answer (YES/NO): YES